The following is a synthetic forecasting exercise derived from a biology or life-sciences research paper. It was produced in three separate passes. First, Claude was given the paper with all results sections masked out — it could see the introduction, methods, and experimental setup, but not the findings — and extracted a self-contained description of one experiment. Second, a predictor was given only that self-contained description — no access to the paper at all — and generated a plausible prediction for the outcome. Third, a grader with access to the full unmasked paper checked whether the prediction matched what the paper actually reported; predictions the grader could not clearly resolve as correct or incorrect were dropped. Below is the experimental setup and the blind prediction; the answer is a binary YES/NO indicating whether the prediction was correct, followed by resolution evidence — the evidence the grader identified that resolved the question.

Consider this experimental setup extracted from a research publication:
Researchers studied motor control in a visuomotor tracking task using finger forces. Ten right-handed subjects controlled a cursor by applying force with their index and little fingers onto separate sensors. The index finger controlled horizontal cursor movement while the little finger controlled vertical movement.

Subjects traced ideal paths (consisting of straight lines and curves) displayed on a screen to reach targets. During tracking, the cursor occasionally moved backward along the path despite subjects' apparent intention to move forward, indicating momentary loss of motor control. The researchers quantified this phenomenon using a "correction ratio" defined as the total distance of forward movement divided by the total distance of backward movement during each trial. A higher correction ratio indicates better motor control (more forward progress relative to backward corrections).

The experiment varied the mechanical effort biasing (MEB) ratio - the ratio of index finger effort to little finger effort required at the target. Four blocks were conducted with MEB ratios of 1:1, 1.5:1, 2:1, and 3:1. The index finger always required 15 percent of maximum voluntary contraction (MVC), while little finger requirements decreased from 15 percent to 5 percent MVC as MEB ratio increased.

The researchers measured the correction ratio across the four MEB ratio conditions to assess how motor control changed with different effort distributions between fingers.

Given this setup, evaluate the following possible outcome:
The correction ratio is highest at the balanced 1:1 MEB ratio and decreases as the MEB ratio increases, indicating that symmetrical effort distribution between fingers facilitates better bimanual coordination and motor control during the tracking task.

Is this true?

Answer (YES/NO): NO